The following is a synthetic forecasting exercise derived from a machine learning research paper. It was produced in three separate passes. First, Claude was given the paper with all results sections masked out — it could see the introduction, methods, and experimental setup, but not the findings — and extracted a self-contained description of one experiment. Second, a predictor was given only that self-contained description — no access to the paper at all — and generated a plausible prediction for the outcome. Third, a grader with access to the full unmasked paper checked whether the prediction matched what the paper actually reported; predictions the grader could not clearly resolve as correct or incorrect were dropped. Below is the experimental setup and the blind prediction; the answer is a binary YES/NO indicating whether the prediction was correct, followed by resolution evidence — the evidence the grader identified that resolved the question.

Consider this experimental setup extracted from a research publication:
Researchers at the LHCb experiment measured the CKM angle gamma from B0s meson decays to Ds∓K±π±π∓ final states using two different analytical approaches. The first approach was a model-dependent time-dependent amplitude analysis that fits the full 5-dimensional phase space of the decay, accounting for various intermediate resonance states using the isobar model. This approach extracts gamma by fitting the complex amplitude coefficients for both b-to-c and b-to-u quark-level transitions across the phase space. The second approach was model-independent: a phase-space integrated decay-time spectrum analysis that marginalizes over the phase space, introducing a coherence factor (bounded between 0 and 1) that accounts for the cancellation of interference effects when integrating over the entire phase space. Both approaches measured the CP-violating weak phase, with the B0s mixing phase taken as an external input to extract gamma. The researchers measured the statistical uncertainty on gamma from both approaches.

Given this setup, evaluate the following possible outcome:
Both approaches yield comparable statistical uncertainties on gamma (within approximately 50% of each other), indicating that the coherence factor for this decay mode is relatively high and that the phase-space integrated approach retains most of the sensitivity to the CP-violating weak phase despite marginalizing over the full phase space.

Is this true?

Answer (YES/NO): NO